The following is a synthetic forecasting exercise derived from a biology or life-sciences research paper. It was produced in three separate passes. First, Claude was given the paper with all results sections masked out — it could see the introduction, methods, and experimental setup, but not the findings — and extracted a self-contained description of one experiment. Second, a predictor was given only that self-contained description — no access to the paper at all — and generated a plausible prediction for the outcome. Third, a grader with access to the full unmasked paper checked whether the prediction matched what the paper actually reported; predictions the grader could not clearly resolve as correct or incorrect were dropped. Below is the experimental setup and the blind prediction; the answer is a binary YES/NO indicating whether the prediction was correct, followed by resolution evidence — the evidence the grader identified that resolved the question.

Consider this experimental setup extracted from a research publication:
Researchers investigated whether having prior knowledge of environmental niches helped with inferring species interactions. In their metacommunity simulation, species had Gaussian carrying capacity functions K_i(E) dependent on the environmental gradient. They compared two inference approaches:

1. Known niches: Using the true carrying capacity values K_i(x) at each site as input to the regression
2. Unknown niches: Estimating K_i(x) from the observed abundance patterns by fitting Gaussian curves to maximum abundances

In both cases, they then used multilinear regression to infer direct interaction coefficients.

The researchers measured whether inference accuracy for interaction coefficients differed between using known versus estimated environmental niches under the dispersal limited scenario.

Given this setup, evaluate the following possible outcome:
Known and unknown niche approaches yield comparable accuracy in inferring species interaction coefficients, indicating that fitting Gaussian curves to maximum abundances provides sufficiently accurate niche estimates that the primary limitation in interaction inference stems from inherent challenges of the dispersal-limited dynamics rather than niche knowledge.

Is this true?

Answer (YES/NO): NO